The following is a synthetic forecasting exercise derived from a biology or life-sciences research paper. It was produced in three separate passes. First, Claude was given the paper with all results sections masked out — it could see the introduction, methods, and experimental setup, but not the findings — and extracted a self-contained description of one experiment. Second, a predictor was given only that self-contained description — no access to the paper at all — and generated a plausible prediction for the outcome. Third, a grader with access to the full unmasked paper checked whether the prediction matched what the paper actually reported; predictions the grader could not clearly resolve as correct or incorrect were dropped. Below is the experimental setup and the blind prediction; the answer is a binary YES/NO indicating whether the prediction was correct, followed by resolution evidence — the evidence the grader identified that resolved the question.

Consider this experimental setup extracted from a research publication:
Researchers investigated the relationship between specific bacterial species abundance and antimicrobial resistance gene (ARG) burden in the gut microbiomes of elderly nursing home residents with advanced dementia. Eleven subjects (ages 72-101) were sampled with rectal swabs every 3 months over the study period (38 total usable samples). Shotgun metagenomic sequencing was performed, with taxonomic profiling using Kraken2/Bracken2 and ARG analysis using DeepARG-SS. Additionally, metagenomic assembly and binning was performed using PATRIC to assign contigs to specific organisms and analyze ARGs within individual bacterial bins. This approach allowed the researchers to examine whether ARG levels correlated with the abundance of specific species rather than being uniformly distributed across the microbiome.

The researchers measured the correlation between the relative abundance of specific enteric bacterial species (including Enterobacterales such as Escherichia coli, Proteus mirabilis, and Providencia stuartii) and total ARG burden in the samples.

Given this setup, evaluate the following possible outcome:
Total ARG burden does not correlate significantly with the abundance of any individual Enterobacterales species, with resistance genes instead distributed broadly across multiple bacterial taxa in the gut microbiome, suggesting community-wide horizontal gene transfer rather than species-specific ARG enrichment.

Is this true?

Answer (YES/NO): NO